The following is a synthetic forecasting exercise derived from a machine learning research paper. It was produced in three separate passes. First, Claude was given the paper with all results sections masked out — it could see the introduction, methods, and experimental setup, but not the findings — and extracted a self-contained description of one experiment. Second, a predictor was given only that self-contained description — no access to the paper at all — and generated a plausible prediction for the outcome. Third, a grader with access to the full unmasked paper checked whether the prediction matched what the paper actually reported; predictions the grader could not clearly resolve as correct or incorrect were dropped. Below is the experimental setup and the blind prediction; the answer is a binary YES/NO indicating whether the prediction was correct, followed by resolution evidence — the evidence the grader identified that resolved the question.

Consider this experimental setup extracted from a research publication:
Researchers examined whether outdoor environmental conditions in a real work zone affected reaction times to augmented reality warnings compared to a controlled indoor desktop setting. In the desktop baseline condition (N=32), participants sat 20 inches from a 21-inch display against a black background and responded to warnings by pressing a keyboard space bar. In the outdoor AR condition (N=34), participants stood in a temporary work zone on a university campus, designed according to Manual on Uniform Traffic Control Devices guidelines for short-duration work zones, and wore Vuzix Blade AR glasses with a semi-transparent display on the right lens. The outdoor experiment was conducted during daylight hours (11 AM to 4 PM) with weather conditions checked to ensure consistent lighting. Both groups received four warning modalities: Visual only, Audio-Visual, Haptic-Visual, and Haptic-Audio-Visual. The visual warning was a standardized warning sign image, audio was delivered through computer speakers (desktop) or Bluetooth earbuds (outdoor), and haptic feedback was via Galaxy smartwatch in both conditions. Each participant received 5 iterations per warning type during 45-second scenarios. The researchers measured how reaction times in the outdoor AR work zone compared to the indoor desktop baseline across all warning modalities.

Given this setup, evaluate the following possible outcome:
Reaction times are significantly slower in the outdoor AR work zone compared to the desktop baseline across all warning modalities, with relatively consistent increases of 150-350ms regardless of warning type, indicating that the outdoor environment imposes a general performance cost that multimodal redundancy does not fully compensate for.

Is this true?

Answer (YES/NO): YES